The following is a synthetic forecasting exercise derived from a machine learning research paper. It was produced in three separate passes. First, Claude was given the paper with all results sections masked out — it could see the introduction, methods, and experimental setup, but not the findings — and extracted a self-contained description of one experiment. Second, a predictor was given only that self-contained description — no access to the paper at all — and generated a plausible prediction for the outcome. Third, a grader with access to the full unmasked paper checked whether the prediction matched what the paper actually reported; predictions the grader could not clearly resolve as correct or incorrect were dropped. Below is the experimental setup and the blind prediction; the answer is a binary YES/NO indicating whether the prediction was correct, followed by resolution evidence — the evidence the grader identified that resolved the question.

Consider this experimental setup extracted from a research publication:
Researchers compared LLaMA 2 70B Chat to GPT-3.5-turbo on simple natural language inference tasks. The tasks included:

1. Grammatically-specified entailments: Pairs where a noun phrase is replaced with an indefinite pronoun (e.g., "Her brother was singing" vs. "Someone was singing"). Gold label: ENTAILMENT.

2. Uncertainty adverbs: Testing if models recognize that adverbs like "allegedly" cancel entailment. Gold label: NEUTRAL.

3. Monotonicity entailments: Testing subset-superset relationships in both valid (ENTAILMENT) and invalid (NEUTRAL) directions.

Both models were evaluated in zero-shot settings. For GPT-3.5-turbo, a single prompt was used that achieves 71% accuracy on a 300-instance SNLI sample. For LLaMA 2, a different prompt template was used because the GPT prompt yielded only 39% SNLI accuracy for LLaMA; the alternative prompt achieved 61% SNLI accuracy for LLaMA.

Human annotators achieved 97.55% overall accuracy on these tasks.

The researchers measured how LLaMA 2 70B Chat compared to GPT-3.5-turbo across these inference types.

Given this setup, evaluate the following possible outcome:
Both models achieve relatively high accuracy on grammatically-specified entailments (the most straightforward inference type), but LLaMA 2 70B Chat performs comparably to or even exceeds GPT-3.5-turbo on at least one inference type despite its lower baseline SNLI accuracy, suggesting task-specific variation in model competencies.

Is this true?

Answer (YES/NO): NO